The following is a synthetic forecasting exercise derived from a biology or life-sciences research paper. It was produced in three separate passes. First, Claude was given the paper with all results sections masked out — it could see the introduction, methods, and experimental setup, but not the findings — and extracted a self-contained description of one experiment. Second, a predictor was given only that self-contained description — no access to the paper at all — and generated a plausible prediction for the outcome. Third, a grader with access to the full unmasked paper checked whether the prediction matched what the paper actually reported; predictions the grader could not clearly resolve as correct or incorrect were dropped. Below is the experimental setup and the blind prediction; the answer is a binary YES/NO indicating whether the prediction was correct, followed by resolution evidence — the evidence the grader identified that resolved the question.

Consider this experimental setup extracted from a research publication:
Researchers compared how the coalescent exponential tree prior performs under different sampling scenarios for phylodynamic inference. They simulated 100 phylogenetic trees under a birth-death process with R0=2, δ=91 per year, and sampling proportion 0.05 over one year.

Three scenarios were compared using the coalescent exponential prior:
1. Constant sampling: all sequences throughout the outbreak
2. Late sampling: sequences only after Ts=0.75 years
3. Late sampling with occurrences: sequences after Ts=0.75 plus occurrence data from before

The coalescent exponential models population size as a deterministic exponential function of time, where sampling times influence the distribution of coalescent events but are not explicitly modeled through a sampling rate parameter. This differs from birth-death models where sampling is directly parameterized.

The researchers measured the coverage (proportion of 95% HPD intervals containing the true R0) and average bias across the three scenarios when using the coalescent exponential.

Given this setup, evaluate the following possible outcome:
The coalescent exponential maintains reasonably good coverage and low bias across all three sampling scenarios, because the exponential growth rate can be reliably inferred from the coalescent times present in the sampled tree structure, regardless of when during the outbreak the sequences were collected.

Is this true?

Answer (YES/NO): YES